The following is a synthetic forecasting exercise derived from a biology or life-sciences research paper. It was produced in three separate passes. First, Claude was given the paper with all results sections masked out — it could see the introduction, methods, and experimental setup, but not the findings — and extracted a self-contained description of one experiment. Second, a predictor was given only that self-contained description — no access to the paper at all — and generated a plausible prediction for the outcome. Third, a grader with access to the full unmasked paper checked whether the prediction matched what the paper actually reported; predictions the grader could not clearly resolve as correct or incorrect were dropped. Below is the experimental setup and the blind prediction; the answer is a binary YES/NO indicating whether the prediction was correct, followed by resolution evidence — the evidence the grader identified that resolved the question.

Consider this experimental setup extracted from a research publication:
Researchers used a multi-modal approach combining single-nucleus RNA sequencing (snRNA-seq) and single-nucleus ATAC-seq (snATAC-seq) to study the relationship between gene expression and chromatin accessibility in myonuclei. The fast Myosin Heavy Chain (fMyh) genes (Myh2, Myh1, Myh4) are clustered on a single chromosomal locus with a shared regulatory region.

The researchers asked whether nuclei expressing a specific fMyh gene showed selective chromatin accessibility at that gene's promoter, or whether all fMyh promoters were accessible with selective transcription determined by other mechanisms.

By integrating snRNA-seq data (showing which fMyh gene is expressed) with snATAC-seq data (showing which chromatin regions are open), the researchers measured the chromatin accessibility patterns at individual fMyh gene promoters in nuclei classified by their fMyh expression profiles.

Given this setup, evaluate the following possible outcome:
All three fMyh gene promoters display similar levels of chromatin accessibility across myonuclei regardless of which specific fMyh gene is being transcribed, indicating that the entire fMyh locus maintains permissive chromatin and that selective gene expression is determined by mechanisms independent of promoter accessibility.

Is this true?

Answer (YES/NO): NO